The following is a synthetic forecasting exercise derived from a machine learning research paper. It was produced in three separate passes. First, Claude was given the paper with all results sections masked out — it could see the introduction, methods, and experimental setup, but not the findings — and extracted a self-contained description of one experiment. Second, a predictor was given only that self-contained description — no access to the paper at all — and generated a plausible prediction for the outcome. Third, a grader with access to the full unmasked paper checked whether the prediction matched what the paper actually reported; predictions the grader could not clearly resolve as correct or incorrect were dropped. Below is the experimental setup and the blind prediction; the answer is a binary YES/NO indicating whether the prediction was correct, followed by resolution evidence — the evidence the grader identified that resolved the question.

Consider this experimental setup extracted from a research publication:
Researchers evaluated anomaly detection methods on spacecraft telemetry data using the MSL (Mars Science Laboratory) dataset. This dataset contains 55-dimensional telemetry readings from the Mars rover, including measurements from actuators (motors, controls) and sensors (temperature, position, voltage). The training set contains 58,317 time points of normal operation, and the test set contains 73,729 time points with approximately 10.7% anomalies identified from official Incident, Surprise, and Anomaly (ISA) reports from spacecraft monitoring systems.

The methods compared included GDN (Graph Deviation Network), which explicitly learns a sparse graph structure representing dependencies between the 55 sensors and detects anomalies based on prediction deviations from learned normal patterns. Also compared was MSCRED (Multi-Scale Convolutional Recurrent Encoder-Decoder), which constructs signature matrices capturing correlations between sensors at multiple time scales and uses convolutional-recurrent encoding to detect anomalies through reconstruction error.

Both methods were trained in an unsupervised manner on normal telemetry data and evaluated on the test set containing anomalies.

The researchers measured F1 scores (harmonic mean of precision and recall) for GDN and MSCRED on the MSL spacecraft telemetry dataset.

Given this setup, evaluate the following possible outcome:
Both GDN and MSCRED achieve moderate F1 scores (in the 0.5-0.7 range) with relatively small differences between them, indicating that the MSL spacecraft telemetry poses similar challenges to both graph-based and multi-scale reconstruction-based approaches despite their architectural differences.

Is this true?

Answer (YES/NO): NO